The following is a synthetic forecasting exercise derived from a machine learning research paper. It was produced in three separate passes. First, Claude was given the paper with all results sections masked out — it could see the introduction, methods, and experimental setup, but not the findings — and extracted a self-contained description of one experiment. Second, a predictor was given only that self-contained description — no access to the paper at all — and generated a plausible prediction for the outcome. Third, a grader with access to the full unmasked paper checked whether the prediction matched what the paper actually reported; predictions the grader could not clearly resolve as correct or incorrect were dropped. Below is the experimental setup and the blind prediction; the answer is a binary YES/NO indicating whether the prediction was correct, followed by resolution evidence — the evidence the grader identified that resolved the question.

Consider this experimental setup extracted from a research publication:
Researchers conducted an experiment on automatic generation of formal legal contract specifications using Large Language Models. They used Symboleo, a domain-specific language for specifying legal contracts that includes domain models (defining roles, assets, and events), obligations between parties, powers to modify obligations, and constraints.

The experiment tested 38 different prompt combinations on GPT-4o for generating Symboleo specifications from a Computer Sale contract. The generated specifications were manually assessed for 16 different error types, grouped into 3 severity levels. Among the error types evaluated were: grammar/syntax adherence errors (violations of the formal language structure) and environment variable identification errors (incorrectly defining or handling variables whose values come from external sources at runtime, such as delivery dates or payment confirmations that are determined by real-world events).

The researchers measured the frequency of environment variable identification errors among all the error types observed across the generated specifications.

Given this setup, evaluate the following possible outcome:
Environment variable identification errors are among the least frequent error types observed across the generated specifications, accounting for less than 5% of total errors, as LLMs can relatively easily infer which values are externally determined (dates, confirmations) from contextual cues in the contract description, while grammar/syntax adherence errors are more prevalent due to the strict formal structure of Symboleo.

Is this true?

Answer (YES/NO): NO